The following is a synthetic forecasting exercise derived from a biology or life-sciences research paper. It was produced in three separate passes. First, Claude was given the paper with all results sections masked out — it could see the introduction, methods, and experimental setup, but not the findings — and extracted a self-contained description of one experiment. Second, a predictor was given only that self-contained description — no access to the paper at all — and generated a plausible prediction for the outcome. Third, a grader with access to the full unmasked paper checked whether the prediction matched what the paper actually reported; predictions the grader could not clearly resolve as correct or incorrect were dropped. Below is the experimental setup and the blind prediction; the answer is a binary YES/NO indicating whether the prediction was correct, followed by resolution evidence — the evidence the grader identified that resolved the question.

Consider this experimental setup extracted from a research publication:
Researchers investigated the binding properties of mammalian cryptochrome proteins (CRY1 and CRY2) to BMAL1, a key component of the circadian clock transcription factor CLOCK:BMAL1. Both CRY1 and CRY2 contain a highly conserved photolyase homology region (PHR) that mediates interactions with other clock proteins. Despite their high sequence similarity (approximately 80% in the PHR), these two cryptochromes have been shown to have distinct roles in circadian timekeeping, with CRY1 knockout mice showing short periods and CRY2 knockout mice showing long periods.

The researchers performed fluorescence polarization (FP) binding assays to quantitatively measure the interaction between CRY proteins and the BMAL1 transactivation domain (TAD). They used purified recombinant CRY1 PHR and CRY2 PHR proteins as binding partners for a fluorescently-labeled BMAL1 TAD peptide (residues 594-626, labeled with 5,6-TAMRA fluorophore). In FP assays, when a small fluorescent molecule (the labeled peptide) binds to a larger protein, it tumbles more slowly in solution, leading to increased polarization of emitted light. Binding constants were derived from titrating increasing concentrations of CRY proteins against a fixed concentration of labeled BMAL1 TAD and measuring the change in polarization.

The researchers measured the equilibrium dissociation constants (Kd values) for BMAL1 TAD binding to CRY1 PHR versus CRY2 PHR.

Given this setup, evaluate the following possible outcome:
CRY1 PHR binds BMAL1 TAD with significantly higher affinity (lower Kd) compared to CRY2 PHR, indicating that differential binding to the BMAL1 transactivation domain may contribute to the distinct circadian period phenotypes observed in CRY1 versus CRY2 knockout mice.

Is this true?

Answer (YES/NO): NO